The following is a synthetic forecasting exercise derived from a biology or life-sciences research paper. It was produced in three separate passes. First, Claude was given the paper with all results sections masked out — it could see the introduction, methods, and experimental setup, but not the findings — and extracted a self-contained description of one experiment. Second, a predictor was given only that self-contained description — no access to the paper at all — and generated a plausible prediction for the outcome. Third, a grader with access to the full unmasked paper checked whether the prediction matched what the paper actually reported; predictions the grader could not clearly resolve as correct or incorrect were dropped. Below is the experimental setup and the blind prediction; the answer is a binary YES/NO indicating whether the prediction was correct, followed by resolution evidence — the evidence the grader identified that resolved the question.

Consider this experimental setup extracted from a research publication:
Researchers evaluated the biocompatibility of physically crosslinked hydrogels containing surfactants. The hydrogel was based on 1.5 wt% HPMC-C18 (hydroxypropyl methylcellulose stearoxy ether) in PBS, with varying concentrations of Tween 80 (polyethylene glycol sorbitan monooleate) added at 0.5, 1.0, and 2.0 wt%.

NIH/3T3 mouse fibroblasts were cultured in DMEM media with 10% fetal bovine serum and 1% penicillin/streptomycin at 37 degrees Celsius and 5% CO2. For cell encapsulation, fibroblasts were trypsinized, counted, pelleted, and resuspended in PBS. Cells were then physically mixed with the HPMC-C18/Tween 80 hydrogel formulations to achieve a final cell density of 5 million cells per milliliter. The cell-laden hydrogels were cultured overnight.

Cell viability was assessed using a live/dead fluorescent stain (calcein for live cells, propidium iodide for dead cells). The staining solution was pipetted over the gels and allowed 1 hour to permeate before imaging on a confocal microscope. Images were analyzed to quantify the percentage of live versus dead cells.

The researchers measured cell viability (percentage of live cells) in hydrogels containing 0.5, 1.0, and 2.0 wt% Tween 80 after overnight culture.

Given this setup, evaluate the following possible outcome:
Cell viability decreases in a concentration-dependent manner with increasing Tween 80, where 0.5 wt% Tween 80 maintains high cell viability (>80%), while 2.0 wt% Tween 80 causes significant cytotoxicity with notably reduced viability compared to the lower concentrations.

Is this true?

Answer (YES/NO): NO